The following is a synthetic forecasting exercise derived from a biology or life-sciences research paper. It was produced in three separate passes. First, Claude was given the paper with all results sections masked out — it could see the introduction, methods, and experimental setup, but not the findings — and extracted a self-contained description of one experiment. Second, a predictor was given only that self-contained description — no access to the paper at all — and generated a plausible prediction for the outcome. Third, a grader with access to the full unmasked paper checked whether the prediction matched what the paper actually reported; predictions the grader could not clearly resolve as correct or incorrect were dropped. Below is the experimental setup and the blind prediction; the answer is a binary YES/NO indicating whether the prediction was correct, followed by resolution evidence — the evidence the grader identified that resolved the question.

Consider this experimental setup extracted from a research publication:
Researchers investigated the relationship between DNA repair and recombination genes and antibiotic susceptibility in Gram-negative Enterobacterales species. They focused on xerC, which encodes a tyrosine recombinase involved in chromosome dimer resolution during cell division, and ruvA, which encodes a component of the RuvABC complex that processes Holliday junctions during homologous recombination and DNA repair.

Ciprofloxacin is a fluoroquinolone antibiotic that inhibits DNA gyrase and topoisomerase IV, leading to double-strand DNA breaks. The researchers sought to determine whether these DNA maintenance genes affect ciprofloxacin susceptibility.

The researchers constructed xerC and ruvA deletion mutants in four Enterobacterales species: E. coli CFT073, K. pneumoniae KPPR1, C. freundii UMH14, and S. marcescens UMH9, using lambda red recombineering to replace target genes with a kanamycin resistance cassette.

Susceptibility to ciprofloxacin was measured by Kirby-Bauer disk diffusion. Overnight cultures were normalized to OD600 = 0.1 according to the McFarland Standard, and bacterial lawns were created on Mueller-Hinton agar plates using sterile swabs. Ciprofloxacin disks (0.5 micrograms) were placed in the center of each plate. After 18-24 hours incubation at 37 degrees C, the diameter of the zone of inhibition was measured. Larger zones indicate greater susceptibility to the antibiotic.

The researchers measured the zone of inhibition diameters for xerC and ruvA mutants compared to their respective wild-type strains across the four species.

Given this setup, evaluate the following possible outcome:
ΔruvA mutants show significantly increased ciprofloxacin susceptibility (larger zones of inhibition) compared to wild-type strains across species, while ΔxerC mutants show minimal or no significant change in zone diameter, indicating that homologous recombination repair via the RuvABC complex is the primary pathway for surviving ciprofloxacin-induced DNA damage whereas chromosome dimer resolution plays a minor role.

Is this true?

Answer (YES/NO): NO